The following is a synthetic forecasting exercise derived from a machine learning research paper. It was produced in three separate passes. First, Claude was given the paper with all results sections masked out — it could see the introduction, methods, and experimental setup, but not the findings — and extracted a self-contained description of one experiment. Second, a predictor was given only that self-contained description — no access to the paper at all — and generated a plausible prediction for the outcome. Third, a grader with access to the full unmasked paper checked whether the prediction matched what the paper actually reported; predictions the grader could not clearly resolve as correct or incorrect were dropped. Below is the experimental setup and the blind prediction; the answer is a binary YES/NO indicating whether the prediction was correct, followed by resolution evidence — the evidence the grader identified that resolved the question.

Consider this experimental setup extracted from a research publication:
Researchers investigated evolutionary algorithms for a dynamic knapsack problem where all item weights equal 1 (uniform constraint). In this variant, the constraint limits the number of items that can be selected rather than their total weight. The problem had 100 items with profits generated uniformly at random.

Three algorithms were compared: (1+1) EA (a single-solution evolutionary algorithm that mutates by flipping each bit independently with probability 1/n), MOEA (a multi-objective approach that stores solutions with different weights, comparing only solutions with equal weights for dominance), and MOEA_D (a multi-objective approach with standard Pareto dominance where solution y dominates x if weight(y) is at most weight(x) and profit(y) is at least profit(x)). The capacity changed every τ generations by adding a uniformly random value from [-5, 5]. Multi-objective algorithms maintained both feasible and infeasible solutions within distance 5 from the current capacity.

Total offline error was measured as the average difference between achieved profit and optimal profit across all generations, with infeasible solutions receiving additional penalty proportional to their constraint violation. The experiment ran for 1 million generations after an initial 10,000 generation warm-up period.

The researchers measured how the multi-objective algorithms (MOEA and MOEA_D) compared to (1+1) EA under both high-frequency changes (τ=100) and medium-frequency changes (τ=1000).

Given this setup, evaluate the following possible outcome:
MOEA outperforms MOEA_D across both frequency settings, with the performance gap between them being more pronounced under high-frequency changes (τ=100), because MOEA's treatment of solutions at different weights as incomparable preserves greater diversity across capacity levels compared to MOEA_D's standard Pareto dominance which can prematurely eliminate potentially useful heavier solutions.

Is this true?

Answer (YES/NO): NO